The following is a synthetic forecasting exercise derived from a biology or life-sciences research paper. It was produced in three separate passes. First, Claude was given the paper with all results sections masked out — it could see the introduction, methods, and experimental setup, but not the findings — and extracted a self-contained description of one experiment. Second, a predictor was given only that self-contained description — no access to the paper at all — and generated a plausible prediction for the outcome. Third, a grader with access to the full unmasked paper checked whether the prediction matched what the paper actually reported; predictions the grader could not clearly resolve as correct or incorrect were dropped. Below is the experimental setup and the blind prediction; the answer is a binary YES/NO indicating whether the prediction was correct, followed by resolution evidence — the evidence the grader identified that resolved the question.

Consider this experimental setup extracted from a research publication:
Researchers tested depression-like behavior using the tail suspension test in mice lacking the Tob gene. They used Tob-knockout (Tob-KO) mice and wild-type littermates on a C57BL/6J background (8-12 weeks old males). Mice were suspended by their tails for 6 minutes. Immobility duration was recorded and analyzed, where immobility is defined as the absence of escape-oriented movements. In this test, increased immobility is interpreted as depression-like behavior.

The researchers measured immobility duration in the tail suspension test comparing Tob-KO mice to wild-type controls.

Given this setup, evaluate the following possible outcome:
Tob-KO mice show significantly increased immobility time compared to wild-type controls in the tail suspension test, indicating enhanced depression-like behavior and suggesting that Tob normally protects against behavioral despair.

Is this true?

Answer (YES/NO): YES